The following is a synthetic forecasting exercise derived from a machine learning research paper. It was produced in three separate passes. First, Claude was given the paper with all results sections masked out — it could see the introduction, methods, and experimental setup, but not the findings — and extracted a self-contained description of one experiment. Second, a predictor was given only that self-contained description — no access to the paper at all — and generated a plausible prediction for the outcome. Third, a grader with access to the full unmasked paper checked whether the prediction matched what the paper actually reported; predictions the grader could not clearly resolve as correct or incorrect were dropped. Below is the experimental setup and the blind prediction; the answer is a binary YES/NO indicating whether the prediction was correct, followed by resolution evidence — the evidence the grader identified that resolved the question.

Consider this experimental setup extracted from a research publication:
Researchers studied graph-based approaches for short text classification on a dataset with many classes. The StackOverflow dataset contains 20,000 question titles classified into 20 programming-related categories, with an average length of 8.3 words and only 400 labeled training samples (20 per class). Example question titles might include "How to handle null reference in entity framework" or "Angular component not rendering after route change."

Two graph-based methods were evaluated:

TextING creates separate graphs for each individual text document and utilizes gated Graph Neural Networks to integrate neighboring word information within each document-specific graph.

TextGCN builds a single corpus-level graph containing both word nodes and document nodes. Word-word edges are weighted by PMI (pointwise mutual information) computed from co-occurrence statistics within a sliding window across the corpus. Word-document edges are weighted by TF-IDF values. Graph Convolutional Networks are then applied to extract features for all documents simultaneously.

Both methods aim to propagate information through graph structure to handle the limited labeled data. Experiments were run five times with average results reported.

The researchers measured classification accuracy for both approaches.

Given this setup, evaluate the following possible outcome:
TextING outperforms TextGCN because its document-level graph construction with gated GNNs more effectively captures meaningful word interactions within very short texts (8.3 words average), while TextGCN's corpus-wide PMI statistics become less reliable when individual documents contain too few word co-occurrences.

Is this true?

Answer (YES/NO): NO